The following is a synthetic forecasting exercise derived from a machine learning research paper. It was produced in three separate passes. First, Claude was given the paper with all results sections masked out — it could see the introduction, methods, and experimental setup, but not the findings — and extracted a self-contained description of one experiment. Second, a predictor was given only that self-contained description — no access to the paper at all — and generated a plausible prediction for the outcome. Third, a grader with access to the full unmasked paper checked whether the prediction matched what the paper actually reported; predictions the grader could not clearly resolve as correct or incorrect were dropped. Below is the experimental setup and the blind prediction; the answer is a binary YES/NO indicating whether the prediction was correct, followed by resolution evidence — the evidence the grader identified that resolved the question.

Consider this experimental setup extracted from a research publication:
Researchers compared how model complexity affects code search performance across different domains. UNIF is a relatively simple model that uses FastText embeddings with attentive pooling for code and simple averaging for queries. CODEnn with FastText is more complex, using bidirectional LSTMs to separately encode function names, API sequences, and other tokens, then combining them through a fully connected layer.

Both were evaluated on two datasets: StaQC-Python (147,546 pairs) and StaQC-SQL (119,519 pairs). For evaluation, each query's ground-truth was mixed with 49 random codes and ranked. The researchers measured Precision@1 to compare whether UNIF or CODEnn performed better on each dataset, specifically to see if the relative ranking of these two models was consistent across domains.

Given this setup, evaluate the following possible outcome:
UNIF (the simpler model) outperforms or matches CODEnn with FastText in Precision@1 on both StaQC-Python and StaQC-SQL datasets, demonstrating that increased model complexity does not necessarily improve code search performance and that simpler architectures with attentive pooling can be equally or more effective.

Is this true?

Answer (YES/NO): NO